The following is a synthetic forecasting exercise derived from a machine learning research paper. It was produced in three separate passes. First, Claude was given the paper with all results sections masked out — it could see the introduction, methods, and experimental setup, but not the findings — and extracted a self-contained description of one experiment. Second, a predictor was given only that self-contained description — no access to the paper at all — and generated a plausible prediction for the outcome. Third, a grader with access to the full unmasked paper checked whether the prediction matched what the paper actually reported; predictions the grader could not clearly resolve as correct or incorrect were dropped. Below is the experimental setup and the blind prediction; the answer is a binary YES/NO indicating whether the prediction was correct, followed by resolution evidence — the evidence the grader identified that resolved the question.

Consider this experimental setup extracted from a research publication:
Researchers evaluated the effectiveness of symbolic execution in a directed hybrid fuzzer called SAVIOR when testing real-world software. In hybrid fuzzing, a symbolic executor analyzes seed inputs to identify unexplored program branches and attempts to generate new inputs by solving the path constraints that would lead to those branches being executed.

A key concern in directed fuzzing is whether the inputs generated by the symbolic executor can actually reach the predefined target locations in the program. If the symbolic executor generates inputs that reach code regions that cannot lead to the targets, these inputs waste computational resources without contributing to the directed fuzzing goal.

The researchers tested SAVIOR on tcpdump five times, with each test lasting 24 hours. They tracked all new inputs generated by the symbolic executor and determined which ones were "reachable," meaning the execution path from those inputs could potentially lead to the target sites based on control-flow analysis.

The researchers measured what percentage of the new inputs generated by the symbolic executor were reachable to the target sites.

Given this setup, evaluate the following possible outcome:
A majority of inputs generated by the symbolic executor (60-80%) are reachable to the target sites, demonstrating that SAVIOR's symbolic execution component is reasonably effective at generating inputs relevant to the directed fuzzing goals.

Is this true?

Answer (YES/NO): NO